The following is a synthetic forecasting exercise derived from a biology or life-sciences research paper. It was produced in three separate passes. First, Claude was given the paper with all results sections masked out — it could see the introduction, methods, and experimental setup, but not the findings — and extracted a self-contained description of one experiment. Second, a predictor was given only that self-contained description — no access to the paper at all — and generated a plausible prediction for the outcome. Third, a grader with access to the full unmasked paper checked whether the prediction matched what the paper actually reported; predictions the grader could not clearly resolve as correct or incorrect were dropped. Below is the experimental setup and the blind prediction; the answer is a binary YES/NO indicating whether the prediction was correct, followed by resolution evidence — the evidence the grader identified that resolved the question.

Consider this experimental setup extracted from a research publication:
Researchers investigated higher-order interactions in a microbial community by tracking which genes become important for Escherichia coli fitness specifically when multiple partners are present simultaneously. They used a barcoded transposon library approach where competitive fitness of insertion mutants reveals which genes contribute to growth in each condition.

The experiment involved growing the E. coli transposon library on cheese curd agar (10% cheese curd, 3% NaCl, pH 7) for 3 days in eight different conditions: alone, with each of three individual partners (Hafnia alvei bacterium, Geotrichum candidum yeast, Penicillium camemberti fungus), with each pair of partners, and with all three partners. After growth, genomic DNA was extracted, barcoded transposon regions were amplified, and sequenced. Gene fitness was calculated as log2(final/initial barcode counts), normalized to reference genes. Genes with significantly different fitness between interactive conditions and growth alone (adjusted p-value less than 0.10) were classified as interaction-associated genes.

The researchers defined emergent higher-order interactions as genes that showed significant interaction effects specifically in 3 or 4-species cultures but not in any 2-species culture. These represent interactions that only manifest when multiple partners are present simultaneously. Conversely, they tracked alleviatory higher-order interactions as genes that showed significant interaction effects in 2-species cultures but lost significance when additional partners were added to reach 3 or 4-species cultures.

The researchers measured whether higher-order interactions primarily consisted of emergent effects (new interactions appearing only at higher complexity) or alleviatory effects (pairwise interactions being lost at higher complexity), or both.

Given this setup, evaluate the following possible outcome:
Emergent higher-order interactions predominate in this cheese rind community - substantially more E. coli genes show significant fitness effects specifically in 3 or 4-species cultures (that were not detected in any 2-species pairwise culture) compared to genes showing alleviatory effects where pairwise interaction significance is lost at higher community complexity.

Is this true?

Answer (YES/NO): NO